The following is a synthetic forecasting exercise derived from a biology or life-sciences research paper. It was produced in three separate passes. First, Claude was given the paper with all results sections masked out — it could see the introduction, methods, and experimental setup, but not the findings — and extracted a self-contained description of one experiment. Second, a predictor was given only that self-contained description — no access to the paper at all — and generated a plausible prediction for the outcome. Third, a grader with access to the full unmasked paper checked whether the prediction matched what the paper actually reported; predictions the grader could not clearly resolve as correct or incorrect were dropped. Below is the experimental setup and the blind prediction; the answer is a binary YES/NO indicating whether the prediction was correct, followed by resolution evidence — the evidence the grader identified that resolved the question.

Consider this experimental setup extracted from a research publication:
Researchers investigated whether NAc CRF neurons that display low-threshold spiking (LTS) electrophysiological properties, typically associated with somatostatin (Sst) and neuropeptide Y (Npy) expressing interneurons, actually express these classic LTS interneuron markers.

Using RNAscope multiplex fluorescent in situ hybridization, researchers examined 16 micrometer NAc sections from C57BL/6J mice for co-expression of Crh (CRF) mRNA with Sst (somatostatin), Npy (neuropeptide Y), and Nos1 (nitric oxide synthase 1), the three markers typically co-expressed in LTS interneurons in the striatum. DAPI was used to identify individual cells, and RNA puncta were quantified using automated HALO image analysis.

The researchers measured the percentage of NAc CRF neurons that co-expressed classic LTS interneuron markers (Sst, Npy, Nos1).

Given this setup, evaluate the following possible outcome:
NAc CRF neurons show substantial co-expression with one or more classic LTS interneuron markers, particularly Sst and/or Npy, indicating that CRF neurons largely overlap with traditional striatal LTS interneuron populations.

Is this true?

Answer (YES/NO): NO